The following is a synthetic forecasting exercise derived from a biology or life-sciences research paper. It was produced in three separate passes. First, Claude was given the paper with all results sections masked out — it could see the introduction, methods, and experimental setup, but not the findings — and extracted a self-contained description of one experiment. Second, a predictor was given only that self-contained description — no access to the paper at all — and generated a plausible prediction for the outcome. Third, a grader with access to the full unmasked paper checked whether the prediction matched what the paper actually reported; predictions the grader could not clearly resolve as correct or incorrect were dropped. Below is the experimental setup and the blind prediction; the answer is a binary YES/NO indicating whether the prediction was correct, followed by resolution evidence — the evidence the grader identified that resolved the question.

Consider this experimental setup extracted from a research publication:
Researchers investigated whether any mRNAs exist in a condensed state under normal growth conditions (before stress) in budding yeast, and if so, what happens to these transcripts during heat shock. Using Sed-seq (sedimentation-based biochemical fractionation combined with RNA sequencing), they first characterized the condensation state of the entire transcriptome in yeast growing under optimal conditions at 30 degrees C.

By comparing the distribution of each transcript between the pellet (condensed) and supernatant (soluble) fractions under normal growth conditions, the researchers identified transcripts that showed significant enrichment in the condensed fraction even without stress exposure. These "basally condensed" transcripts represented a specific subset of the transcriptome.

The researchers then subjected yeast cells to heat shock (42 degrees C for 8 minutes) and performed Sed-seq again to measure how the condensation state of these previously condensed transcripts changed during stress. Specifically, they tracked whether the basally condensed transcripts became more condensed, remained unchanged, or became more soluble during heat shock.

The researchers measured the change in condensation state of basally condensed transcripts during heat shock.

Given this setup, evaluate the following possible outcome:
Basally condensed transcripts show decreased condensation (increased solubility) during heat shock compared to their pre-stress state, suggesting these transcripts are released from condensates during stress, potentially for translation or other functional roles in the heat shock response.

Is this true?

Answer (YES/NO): YES